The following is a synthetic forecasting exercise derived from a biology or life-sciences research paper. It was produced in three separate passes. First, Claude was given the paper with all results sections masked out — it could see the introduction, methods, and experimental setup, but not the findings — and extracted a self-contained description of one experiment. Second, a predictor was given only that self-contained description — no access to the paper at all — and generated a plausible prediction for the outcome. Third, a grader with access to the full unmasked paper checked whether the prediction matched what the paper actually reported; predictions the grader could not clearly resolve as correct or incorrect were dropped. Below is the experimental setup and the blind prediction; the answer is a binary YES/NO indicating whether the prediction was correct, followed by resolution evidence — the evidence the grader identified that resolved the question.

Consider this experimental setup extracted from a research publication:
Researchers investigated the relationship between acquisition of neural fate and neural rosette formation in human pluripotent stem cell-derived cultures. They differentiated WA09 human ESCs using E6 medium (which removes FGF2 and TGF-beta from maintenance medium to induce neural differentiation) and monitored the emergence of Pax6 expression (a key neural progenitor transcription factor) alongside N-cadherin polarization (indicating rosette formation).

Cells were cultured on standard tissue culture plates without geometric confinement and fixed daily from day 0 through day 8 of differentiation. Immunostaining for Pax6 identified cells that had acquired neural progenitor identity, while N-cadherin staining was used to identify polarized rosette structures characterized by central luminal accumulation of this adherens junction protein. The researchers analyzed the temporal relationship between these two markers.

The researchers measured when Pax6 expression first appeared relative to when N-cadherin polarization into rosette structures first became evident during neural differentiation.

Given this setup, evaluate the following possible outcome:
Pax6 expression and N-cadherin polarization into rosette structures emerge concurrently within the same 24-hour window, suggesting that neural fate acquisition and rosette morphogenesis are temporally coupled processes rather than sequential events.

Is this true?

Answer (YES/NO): YES